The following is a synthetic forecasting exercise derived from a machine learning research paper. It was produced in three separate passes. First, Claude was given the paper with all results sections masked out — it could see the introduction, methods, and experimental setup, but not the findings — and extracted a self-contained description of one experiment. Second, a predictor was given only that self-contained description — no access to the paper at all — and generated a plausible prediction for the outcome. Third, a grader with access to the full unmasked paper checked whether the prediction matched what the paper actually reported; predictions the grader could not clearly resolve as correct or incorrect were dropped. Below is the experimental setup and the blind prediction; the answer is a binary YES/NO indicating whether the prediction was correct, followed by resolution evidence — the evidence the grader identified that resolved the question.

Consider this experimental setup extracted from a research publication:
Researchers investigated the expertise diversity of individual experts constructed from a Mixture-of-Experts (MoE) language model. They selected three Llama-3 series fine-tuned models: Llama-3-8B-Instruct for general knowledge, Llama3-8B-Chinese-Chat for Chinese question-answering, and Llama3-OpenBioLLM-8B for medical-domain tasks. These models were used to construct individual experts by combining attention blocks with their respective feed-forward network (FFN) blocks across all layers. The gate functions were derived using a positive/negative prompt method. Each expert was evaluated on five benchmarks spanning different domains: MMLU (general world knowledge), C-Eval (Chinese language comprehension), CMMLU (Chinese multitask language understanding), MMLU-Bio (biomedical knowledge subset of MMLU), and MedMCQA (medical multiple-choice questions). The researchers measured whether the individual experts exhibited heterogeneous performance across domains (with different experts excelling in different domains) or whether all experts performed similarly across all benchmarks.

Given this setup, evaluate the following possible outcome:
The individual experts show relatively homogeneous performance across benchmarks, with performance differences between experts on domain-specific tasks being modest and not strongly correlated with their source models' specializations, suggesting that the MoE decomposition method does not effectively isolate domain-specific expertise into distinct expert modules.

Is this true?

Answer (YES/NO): NO